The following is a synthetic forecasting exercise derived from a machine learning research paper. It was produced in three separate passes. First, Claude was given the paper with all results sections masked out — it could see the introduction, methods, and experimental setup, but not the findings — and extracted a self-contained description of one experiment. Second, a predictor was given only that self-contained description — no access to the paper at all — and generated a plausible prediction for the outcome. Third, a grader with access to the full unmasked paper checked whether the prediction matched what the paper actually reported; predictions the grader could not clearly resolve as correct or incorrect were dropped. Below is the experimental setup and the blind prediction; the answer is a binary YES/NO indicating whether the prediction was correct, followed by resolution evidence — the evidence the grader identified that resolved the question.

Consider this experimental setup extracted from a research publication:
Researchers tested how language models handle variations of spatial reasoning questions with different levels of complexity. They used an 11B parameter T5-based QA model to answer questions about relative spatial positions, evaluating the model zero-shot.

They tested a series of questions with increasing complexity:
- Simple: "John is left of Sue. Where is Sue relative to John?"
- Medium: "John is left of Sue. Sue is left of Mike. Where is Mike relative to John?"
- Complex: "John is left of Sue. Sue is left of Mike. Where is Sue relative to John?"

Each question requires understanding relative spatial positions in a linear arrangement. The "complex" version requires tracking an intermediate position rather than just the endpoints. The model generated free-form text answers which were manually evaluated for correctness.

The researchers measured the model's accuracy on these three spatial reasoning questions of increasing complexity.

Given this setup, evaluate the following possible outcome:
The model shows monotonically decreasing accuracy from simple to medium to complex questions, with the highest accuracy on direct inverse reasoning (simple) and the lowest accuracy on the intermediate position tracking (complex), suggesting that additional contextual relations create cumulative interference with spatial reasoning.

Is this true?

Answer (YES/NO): NO